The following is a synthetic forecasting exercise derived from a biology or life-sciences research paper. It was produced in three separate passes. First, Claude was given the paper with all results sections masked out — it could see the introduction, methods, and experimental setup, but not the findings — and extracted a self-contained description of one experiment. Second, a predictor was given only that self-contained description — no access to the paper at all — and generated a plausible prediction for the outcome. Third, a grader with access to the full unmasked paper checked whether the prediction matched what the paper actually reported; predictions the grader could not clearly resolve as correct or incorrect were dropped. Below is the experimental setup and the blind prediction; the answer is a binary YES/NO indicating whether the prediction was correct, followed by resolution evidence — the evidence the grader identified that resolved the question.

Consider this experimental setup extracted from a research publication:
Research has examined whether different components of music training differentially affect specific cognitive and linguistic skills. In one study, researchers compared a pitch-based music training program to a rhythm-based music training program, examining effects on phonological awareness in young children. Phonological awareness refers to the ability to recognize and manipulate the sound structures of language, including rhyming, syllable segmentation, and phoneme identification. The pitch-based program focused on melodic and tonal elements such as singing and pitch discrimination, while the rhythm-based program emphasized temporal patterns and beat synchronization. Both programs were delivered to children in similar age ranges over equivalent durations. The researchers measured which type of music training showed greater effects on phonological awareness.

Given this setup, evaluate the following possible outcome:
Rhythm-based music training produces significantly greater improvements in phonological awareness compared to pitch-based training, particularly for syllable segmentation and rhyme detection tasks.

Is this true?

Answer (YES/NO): NO